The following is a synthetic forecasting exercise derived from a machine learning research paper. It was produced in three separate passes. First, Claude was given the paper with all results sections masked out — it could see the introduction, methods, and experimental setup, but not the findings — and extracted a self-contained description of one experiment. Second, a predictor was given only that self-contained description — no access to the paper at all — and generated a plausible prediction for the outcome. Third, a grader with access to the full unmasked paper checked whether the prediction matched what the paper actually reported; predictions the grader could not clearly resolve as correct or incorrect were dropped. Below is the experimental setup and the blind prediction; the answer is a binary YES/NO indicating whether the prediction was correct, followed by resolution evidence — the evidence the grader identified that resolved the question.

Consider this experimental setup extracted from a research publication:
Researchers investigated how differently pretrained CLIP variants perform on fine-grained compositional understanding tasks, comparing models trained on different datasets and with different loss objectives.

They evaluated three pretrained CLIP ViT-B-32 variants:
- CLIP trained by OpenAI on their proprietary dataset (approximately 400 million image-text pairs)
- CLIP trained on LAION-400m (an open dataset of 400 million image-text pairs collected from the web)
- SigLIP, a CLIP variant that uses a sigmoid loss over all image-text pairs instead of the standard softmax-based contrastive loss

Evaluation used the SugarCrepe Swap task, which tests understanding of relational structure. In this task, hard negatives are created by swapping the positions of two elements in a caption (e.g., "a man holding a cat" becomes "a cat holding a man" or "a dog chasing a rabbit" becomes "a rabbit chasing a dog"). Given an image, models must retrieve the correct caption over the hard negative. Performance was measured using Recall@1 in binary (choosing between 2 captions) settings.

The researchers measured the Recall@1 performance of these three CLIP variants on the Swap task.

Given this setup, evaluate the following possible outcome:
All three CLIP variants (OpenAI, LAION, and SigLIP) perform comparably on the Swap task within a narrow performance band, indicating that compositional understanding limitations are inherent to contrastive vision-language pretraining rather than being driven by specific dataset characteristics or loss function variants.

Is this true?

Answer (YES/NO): NO